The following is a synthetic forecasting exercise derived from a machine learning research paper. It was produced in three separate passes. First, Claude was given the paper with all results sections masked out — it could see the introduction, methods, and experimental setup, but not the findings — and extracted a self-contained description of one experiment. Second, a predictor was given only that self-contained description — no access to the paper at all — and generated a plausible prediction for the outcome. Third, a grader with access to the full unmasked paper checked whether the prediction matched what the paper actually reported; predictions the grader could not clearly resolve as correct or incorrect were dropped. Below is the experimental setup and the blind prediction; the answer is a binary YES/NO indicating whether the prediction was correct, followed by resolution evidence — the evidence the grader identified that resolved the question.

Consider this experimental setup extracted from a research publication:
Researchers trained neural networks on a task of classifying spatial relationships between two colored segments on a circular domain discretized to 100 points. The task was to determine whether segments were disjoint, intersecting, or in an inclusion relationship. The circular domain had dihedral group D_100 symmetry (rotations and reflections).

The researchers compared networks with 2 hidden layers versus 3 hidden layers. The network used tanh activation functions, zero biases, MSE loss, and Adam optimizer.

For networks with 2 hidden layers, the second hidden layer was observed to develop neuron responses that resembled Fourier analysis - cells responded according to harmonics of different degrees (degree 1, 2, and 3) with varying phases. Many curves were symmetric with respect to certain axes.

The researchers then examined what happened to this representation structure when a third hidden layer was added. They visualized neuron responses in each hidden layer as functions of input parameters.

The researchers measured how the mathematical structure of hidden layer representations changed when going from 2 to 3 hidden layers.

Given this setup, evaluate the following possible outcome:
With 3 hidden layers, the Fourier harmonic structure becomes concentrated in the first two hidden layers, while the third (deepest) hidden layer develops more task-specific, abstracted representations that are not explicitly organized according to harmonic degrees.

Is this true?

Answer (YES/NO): NO